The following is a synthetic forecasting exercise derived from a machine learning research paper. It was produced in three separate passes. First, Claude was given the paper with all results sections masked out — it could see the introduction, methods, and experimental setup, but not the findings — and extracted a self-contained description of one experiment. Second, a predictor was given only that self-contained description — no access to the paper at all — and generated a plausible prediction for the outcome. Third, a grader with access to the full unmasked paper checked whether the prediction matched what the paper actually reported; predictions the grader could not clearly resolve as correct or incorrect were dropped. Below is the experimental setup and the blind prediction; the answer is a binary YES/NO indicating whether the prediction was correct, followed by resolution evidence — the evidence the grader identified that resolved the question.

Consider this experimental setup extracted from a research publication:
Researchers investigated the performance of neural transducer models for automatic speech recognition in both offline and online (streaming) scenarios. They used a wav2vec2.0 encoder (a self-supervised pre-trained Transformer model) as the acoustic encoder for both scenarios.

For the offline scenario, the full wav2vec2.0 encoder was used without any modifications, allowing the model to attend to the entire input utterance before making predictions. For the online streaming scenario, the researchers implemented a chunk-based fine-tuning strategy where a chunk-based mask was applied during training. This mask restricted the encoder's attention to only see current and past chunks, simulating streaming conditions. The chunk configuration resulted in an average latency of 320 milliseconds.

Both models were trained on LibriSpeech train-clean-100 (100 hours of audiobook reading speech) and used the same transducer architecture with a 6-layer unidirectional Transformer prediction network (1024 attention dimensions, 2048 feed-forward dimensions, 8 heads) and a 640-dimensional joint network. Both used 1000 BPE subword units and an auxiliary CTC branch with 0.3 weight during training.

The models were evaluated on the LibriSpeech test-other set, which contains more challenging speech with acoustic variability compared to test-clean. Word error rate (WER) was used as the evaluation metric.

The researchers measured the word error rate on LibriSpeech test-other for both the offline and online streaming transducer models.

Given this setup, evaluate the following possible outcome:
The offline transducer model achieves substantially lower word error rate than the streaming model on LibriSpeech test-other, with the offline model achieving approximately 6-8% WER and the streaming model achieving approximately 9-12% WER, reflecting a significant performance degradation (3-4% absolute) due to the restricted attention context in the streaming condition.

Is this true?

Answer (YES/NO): NO